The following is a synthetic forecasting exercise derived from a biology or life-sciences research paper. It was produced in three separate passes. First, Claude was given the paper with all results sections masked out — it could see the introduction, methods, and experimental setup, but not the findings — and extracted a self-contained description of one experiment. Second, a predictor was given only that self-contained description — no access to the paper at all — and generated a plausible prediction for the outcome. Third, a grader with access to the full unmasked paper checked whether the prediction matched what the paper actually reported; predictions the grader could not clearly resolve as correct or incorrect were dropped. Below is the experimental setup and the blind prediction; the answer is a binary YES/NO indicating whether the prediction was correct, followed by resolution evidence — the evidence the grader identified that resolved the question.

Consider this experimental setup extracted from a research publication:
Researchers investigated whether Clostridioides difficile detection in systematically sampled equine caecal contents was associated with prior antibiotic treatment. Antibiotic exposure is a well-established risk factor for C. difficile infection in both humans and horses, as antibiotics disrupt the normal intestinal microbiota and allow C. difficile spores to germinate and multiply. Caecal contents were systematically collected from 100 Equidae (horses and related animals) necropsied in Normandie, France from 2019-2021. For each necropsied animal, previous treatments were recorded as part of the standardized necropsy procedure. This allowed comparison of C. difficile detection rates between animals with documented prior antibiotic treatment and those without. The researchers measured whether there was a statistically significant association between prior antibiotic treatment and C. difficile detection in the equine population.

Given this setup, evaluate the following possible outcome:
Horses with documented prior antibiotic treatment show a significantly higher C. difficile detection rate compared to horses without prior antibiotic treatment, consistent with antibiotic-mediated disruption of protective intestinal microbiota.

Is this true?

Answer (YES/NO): NO